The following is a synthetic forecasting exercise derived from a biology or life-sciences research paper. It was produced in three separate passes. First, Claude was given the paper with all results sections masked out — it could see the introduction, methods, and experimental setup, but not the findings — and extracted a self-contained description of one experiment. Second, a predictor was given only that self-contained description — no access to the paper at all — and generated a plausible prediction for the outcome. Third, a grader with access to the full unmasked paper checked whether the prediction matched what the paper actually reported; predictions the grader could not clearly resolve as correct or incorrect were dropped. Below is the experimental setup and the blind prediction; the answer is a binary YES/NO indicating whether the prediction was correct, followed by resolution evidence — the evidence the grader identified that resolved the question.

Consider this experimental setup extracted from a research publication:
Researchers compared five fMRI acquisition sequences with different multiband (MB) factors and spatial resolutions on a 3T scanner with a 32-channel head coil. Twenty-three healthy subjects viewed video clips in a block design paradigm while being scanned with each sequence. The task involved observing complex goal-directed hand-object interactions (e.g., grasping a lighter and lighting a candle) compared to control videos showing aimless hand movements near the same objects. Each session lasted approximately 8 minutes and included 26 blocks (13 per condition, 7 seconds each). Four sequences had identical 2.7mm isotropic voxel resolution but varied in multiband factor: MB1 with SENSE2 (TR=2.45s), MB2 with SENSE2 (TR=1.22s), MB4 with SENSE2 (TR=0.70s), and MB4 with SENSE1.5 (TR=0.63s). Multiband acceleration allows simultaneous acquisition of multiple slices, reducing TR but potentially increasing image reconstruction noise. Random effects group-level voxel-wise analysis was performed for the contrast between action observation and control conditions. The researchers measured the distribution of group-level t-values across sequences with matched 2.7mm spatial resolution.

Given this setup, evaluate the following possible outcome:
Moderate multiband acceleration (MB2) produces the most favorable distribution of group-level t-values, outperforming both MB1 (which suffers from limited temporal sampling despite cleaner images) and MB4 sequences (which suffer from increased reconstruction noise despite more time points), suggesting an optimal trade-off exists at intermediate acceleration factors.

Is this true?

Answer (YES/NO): NO